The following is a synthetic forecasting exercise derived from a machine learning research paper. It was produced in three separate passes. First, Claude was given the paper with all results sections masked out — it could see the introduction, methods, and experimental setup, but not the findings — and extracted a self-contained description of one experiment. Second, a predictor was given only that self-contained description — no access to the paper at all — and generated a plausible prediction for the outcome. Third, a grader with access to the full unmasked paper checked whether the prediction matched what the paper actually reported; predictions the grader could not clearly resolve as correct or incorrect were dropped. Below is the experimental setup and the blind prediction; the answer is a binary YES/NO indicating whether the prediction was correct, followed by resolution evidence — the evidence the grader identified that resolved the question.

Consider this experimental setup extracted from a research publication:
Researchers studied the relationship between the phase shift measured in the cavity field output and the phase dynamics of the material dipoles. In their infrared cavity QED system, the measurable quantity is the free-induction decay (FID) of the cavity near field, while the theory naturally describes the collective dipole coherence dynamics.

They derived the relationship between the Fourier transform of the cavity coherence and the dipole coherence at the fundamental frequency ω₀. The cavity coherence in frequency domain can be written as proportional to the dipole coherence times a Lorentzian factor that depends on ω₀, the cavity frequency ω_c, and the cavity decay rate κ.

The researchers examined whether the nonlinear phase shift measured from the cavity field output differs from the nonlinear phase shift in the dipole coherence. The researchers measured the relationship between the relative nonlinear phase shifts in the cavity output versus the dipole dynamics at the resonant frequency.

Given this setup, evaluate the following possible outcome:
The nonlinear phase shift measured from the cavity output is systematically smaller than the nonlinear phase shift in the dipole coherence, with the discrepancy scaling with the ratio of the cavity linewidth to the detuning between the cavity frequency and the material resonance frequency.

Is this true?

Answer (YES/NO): NO